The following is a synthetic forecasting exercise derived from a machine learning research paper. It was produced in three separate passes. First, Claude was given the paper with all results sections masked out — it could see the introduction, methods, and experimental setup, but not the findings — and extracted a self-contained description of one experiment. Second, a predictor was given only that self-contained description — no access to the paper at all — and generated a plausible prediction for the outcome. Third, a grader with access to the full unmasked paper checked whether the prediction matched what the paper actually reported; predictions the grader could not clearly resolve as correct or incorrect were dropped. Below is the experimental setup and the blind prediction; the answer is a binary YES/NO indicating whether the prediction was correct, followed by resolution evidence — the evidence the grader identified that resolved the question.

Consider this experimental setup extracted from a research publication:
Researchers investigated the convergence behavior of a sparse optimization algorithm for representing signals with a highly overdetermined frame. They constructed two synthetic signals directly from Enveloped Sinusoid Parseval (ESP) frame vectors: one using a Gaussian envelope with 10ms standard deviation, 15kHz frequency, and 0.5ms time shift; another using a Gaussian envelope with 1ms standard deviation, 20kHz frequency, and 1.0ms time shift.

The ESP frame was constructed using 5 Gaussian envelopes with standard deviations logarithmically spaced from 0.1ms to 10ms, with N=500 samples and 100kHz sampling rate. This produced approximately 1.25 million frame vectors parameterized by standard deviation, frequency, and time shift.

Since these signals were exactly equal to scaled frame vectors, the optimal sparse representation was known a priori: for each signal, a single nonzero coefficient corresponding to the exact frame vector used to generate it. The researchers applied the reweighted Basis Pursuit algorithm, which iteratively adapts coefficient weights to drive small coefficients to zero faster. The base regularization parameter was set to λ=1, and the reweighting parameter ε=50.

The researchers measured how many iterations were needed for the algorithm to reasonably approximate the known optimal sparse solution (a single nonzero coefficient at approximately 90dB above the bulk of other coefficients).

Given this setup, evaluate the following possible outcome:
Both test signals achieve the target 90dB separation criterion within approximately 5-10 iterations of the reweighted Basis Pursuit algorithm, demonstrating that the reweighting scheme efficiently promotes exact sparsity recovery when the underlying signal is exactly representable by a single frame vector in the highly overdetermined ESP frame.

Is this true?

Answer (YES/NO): NO